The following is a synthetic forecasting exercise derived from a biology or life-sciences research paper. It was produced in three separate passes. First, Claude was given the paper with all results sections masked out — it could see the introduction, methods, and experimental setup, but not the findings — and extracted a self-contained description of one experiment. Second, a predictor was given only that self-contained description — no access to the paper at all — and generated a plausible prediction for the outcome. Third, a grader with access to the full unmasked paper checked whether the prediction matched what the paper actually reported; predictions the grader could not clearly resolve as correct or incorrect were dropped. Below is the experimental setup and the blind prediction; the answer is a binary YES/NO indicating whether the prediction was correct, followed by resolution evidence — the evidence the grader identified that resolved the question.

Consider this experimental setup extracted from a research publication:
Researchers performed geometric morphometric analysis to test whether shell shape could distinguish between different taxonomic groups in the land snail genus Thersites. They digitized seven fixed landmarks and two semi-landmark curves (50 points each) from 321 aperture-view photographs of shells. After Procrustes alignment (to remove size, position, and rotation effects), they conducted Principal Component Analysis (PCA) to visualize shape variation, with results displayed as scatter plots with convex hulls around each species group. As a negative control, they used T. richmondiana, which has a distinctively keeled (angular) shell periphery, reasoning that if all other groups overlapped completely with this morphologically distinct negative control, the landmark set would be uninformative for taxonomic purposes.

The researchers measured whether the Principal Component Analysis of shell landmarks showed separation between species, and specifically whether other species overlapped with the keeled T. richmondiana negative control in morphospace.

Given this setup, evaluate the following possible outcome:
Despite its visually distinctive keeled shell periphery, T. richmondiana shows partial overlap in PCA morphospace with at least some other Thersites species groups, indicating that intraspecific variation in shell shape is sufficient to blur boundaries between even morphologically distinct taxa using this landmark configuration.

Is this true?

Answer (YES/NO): YES